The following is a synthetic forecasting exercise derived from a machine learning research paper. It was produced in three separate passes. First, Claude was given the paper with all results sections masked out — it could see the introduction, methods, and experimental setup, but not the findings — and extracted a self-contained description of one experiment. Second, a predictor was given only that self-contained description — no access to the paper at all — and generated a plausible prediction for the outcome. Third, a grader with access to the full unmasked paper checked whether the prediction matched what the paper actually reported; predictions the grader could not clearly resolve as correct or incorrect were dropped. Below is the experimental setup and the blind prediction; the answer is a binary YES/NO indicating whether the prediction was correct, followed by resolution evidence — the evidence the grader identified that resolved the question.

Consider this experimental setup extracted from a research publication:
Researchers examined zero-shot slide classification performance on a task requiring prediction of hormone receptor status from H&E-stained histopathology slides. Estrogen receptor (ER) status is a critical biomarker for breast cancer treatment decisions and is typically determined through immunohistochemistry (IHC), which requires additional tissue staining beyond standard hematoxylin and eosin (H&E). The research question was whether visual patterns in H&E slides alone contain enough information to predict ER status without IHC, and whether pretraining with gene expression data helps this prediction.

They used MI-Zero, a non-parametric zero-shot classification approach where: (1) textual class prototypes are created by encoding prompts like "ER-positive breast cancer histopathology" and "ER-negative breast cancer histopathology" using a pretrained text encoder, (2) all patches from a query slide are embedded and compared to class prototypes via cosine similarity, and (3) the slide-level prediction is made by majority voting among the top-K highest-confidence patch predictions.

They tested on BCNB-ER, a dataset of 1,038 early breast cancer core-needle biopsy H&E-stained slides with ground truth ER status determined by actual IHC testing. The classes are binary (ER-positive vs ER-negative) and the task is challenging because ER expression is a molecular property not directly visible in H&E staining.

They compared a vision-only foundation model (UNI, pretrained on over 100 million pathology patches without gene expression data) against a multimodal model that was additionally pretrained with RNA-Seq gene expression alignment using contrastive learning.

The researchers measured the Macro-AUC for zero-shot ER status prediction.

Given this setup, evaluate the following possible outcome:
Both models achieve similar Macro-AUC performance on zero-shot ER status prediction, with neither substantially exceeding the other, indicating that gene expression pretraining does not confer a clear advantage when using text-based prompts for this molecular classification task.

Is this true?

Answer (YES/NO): NO